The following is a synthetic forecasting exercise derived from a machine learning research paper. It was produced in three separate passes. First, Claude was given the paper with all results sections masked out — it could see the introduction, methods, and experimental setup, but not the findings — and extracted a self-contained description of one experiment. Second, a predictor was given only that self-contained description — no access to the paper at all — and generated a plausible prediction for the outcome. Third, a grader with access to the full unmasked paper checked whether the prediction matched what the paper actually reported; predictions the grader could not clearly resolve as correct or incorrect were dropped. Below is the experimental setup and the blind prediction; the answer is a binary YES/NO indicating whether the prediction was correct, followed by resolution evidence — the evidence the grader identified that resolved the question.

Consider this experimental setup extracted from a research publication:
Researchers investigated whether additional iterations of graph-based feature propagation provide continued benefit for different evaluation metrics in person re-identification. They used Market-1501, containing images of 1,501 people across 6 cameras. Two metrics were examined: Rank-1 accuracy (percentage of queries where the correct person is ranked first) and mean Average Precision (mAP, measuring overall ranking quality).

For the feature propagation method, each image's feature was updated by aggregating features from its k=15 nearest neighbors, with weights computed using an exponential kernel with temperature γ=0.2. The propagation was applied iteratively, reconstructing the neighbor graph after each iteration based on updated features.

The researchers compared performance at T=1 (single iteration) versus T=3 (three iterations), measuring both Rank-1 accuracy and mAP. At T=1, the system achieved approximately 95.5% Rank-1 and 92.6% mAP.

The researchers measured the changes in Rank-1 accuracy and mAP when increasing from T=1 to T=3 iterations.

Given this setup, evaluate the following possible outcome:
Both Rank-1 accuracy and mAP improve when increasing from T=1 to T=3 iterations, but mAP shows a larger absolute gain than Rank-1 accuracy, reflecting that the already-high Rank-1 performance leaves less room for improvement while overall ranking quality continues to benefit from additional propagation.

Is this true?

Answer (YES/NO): YES